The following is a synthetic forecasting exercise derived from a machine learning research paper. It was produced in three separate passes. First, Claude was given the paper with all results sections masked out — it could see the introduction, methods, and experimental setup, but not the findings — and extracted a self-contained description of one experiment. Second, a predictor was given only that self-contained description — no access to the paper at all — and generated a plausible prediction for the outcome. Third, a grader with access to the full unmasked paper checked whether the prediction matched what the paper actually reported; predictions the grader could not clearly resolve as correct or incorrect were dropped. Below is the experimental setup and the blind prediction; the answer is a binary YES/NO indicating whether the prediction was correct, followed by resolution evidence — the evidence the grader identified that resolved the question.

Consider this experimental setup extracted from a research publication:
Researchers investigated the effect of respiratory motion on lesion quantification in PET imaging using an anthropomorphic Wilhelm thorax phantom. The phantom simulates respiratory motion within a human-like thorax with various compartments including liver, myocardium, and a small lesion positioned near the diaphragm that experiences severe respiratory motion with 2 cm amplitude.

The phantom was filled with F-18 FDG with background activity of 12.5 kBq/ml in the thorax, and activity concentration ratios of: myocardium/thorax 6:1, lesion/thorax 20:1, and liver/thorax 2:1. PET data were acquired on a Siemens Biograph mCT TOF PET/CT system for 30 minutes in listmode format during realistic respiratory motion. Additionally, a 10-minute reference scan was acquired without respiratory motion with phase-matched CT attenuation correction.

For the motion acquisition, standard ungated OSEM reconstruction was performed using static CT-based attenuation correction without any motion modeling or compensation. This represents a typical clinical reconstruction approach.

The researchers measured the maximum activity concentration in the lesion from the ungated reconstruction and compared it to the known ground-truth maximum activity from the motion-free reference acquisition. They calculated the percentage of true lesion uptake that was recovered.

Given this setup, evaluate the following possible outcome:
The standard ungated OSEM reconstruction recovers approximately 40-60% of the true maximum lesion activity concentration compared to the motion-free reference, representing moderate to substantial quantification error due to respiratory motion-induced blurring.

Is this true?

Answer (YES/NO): NO